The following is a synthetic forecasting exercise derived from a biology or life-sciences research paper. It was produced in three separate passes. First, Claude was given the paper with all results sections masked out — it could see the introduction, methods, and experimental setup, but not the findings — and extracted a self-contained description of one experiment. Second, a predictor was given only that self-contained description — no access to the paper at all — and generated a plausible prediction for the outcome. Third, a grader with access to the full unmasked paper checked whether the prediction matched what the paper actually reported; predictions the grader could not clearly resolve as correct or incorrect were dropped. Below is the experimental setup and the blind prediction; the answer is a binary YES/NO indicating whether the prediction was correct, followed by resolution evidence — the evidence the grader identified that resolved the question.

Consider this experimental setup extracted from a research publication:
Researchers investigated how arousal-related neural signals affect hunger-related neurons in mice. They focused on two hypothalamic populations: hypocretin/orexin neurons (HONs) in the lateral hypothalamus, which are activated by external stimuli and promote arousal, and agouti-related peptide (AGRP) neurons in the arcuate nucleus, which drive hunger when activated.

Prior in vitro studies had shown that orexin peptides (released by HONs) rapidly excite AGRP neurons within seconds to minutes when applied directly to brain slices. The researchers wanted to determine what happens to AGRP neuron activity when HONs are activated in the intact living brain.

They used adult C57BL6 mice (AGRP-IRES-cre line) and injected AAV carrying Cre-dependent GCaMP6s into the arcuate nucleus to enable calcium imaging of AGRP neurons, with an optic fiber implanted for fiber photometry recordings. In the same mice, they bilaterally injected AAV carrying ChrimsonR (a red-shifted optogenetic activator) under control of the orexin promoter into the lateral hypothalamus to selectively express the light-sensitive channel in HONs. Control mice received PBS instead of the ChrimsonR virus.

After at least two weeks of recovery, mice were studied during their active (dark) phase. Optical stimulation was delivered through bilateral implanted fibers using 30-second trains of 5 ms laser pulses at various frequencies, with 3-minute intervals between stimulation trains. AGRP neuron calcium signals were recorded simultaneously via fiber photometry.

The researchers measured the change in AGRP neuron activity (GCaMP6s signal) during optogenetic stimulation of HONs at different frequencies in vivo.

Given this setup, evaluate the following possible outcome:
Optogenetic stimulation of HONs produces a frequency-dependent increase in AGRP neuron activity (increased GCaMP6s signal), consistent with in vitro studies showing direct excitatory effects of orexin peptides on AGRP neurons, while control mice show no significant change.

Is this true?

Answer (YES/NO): NO